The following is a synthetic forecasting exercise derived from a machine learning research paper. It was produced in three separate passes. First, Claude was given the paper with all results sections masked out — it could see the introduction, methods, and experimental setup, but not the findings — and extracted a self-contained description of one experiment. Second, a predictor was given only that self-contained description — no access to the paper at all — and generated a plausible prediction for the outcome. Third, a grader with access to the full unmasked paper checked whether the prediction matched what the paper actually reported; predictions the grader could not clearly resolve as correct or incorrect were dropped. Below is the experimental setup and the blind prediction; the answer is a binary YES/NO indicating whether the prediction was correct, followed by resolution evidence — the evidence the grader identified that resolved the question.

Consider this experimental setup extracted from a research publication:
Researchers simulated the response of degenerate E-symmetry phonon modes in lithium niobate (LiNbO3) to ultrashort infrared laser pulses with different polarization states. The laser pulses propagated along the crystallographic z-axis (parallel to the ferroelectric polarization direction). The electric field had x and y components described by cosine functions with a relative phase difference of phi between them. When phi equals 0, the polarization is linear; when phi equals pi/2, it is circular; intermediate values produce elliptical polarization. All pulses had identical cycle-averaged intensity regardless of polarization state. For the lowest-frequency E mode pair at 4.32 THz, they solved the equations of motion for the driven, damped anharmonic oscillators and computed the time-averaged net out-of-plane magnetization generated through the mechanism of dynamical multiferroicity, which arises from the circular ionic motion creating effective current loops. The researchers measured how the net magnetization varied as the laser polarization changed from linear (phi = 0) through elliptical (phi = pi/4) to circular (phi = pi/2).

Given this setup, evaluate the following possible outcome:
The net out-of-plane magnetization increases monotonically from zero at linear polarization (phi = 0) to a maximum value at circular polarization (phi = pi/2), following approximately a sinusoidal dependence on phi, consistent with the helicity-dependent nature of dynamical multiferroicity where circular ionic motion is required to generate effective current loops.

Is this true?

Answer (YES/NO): YES